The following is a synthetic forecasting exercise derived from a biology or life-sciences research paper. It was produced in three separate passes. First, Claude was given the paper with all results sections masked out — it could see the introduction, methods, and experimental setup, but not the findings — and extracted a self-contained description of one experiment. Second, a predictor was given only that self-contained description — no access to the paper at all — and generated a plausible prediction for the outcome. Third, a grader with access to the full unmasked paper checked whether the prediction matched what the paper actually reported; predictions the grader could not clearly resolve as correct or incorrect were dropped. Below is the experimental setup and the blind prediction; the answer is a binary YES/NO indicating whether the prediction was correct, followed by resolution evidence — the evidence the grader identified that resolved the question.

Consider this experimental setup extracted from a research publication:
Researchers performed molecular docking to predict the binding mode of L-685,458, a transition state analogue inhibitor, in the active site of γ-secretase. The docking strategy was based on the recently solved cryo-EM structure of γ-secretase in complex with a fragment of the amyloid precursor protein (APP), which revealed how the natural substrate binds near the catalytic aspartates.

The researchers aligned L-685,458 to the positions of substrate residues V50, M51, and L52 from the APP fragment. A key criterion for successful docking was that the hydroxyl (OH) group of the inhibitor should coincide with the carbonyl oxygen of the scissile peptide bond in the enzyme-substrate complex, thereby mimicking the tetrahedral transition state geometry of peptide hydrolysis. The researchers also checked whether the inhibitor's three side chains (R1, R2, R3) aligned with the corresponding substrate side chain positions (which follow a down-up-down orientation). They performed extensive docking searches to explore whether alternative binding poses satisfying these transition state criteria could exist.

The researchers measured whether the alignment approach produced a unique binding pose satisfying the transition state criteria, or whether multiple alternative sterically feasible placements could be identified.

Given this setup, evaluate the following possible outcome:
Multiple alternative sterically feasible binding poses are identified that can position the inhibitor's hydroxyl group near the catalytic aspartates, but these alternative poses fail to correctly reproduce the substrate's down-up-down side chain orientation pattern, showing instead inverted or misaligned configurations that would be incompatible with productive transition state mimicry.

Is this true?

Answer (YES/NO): NO